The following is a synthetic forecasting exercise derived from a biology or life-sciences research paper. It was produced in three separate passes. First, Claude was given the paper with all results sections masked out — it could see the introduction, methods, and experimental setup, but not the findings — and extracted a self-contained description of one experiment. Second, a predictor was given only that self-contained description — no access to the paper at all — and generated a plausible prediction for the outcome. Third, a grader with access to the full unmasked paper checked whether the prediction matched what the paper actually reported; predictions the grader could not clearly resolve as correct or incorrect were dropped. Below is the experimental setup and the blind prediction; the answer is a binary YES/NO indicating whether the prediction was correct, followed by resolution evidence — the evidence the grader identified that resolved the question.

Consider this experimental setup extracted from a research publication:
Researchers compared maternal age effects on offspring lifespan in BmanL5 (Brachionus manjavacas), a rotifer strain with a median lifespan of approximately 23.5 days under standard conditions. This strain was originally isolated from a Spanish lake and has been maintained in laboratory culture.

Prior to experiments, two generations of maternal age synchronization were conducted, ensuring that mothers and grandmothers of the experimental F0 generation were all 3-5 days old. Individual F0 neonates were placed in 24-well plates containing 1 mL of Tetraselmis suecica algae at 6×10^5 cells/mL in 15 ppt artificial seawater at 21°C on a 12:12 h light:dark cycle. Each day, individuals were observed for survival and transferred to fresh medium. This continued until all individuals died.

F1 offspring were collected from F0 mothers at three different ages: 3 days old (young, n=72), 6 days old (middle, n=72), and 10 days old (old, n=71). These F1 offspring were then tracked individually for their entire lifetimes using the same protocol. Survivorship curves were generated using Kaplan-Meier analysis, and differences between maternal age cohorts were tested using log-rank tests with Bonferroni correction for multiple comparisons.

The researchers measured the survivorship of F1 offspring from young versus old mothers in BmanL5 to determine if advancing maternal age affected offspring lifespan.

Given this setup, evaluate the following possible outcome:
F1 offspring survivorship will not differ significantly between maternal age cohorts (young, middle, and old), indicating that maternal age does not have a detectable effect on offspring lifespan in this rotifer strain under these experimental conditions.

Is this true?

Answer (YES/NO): NO